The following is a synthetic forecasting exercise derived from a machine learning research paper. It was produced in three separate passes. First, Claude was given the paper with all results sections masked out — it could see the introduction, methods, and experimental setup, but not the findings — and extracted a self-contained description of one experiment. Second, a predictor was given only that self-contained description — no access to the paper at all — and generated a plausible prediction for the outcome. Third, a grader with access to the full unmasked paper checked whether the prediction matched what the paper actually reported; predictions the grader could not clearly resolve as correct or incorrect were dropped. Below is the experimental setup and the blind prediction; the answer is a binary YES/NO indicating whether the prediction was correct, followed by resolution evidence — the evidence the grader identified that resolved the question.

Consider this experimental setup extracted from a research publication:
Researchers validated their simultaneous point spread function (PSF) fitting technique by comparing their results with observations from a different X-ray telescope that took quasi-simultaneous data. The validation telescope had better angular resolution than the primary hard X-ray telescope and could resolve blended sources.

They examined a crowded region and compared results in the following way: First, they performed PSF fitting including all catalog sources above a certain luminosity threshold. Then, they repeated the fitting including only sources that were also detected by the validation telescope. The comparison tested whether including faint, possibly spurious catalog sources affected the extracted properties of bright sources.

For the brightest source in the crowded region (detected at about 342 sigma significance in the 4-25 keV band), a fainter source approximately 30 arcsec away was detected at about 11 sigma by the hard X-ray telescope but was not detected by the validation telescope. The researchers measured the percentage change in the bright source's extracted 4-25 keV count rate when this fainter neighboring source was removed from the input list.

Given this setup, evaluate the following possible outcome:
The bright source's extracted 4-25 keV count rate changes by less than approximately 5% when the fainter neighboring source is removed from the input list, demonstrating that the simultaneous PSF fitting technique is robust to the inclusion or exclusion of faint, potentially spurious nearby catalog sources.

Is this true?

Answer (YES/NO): YES